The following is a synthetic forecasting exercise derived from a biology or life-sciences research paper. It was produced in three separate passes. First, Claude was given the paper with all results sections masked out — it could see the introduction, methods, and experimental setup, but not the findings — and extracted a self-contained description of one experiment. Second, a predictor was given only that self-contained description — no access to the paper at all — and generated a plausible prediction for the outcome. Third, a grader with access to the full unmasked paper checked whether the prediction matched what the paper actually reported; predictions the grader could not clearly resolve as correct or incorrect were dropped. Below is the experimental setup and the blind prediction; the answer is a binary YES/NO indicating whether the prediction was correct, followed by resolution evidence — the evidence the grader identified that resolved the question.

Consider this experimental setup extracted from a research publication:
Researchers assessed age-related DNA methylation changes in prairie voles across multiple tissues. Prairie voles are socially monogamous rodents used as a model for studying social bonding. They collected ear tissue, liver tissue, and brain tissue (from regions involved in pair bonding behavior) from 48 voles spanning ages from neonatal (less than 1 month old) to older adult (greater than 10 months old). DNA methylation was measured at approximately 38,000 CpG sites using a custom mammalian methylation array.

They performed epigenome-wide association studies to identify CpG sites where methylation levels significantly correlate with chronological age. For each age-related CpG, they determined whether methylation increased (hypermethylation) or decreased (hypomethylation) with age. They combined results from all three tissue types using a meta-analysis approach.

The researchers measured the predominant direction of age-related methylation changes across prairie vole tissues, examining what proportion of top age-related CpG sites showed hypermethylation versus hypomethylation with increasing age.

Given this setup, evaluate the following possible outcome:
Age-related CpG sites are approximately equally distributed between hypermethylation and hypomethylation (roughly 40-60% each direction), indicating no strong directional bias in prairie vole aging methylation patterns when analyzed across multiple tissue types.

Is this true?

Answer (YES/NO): NO